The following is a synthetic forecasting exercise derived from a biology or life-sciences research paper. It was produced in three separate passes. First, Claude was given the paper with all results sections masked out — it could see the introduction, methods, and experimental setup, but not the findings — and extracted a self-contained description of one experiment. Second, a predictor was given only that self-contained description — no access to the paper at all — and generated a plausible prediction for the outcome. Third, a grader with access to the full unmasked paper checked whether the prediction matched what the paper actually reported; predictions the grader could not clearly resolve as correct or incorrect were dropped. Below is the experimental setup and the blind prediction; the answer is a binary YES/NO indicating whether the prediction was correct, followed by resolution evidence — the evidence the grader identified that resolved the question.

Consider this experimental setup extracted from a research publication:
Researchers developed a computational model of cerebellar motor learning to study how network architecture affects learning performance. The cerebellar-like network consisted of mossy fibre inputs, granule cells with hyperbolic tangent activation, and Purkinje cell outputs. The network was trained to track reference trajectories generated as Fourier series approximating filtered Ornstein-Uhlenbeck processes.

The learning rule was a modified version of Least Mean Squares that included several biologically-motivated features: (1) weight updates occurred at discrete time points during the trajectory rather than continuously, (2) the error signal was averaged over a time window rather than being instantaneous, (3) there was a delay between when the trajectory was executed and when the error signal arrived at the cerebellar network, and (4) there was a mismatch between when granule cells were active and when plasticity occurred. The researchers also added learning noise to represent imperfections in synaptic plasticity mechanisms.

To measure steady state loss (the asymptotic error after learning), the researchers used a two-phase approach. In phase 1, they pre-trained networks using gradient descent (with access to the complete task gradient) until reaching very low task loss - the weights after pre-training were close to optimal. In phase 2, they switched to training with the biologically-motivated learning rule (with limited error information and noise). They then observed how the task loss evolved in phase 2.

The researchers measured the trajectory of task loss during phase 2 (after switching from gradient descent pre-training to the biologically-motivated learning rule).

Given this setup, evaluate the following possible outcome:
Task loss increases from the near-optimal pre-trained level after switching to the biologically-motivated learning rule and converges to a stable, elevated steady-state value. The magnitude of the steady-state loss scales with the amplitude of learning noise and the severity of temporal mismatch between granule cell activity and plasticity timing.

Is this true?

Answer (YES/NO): NO